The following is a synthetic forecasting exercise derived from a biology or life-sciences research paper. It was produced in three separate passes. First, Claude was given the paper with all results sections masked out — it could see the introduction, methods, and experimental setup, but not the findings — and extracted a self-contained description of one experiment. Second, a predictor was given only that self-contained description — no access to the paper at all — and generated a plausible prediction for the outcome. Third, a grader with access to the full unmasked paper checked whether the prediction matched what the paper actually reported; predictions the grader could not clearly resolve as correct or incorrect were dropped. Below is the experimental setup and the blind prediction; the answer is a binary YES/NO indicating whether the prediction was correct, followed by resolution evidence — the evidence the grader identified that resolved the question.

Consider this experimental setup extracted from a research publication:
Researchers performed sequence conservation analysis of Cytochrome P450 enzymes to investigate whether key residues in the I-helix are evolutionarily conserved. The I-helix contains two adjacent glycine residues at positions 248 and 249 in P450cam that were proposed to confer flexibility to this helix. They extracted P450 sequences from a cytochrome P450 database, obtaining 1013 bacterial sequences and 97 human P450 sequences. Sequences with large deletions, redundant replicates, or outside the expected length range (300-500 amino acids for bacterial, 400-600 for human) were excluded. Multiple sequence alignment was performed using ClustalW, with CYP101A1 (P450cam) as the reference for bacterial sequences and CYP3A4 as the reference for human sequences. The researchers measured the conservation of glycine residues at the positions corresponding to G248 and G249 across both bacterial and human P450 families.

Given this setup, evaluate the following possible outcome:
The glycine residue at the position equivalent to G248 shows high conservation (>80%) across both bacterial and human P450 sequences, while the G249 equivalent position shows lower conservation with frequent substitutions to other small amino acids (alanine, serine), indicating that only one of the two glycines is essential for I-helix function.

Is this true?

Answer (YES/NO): NO